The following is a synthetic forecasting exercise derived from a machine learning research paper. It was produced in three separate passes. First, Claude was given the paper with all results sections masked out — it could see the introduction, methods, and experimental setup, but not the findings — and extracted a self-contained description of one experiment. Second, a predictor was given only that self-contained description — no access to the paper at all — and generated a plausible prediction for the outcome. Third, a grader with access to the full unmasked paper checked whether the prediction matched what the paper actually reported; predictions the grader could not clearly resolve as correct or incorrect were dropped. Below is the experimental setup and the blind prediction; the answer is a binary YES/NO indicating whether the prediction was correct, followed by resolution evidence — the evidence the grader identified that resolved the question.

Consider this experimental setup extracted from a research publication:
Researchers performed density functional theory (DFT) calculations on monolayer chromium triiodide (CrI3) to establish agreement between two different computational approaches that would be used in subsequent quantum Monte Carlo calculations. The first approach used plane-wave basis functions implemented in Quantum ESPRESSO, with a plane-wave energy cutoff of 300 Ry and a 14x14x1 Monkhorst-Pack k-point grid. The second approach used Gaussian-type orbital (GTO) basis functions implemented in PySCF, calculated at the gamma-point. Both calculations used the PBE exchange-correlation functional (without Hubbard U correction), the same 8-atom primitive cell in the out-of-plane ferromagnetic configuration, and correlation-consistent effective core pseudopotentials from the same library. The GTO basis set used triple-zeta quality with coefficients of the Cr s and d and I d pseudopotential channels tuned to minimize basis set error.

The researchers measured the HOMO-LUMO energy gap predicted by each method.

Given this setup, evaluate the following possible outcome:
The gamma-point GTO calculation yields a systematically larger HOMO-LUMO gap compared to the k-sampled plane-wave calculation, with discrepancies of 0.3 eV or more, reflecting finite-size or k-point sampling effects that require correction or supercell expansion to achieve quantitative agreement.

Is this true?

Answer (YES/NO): NO